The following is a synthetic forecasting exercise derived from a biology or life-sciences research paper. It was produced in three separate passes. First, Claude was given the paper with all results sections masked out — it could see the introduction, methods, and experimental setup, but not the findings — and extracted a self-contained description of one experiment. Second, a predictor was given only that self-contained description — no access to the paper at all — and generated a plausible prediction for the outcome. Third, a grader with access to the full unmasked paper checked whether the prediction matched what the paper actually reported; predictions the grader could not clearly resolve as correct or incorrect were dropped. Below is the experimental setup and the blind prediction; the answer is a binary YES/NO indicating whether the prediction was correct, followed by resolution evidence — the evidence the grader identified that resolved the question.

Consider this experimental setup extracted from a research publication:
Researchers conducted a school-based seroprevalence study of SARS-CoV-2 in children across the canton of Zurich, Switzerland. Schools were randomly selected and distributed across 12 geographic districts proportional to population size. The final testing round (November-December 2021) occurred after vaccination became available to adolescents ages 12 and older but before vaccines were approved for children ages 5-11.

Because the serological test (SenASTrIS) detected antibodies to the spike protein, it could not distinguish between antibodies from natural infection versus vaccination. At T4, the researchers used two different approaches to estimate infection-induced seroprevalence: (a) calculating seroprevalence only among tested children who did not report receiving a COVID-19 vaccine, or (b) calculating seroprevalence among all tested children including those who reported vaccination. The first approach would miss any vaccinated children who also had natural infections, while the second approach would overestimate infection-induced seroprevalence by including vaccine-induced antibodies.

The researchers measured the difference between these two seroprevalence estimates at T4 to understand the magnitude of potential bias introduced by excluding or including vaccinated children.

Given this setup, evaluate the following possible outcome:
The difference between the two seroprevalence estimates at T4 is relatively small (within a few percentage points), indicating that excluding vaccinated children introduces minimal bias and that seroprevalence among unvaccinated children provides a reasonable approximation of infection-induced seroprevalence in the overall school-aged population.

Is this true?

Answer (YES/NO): NO